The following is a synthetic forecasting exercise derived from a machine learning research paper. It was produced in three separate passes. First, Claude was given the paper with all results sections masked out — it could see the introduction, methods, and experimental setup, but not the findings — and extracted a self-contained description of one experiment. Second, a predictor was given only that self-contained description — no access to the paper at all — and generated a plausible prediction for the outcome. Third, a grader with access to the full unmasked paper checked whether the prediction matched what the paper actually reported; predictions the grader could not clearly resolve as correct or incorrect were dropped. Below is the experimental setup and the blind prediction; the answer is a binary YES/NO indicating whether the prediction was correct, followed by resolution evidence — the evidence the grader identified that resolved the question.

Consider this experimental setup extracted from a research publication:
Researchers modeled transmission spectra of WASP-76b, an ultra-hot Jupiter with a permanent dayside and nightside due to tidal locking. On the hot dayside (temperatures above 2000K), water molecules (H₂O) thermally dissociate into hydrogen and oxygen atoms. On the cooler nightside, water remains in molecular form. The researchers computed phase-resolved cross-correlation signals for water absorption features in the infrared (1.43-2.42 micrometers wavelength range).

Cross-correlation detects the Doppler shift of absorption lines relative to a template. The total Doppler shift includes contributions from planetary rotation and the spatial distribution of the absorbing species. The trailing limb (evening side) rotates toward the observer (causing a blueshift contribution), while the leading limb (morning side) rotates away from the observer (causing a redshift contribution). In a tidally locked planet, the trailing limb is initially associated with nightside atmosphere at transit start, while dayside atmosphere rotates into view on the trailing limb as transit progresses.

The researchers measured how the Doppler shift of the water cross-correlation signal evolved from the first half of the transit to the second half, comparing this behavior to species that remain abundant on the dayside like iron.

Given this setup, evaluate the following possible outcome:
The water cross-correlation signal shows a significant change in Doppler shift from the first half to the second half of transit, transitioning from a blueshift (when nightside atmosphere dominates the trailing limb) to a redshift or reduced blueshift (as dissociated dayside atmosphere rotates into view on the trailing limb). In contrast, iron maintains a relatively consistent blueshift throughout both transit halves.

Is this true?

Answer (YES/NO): NO